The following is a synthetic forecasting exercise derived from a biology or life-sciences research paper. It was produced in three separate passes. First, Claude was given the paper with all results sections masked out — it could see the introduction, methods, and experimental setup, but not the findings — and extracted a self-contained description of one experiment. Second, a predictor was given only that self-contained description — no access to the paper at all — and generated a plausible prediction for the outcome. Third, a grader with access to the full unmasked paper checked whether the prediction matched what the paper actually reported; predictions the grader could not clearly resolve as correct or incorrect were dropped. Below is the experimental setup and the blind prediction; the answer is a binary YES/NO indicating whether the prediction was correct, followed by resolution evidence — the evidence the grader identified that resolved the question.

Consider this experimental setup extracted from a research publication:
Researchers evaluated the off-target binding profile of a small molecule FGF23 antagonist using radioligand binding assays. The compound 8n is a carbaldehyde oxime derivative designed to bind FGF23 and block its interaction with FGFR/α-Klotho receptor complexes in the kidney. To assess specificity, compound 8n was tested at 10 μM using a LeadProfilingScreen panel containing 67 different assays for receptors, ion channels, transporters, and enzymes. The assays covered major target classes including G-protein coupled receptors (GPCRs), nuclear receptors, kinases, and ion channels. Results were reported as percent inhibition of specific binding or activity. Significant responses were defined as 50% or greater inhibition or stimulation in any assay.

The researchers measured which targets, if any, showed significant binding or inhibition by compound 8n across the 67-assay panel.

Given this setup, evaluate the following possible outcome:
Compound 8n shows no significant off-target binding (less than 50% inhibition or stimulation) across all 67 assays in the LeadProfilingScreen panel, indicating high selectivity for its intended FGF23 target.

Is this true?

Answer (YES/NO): NO